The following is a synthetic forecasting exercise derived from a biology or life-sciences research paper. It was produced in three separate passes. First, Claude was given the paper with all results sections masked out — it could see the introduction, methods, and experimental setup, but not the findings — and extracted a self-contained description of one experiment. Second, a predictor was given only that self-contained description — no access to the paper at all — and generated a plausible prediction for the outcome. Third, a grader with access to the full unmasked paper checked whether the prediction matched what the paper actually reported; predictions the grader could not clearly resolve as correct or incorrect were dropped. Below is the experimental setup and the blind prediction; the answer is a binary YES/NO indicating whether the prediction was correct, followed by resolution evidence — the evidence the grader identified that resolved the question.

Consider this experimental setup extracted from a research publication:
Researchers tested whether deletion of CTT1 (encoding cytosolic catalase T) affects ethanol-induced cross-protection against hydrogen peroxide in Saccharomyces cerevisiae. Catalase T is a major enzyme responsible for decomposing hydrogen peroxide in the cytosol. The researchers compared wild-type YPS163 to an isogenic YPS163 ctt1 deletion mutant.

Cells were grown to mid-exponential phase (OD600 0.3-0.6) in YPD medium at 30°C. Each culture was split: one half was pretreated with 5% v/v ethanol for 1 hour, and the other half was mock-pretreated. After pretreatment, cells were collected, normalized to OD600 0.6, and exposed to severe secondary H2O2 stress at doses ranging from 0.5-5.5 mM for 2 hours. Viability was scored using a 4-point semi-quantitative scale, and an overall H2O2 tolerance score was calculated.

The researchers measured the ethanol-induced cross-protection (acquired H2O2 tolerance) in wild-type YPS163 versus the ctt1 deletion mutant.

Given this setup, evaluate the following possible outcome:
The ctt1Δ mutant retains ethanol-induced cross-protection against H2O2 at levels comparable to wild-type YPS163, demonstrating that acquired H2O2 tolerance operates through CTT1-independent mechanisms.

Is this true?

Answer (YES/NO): NO